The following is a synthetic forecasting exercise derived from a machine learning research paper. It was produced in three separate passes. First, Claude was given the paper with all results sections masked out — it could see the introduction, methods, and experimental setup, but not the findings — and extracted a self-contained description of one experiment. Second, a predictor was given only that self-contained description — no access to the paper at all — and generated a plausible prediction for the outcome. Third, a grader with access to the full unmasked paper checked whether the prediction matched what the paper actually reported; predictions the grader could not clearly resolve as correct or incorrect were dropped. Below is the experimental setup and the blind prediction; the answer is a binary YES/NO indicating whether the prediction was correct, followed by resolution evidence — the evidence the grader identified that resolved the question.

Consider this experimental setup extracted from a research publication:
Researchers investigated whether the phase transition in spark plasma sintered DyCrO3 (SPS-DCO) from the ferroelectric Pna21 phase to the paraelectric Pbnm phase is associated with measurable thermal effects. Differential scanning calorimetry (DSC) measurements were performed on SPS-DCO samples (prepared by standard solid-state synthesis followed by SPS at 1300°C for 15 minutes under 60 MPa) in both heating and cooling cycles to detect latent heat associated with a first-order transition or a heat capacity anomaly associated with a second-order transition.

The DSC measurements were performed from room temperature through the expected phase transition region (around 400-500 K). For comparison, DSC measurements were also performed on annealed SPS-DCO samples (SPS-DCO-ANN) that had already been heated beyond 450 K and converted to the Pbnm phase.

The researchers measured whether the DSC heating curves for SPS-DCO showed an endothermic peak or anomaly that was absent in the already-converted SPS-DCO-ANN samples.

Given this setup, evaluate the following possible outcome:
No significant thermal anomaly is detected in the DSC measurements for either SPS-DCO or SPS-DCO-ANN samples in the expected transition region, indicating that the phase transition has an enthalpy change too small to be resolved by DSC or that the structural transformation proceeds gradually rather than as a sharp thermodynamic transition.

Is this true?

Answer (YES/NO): NO